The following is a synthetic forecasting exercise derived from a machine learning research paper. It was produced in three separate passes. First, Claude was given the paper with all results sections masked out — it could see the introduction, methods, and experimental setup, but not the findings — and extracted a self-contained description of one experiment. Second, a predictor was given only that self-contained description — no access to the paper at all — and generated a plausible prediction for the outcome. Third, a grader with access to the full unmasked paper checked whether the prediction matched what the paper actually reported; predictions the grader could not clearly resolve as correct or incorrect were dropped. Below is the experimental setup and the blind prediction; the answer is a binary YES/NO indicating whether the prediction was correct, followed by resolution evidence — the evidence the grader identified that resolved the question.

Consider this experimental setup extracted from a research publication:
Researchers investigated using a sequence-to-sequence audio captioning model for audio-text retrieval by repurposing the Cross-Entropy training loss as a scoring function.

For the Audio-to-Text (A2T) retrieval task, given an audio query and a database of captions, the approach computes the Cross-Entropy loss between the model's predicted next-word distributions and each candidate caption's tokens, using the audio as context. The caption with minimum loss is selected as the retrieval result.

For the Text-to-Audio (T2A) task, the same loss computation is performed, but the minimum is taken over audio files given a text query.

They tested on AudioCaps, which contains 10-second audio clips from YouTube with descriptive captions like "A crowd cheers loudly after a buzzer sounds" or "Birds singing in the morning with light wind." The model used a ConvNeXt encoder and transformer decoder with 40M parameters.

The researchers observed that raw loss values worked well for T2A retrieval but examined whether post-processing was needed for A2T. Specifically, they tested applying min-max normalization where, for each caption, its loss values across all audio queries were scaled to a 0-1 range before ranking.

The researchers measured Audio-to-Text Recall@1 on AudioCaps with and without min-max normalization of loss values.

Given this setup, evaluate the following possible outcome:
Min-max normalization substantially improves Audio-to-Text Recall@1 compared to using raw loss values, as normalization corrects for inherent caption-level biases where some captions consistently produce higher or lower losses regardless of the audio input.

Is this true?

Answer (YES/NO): YES